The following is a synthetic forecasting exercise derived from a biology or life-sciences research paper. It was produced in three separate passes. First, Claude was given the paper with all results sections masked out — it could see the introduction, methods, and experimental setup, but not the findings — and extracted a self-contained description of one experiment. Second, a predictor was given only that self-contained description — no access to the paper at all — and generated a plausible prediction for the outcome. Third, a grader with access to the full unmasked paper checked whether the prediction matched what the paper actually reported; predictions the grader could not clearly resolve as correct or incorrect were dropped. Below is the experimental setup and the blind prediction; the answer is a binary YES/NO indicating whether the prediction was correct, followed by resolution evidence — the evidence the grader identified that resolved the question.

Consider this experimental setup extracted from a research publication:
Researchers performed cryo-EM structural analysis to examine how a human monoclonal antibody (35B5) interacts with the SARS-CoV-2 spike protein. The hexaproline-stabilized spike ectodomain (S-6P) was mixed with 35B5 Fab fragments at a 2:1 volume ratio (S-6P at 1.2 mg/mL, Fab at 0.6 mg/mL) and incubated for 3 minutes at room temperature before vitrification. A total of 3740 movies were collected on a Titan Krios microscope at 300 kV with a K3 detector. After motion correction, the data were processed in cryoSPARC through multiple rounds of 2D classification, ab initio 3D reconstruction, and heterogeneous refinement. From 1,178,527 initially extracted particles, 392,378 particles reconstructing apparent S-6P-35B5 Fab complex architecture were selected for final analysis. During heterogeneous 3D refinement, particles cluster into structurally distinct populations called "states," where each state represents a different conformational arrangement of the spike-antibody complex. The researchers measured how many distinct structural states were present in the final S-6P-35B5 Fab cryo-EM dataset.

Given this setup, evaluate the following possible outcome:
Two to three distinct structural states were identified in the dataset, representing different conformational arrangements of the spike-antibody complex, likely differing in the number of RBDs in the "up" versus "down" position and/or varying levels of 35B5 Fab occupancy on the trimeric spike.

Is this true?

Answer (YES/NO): YES